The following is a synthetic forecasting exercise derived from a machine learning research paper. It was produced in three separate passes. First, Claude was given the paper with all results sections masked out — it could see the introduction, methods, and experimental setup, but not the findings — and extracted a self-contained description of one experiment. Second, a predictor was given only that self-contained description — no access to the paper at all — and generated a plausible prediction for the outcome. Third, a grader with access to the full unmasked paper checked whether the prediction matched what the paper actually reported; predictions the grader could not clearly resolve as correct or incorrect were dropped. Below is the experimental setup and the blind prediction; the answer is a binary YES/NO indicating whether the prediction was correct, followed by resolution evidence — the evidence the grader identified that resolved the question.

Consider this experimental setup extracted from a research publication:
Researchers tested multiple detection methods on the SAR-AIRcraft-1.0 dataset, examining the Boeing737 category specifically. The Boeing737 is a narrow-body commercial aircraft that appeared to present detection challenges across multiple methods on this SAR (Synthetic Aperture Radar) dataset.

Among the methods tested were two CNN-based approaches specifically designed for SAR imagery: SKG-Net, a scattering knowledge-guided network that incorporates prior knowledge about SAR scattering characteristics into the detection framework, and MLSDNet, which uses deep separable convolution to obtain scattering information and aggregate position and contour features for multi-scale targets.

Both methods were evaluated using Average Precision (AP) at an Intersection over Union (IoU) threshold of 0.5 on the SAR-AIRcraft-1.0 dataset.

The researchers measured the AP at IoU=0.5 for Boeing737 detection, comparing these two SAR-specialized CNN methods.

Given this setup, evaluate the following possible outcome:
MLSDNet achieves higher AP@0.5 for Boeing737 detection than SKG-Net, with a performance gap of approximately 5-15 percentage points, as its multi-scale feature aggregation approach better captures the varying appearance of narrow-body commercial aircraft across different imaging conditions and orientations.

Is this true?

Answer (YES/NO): YES